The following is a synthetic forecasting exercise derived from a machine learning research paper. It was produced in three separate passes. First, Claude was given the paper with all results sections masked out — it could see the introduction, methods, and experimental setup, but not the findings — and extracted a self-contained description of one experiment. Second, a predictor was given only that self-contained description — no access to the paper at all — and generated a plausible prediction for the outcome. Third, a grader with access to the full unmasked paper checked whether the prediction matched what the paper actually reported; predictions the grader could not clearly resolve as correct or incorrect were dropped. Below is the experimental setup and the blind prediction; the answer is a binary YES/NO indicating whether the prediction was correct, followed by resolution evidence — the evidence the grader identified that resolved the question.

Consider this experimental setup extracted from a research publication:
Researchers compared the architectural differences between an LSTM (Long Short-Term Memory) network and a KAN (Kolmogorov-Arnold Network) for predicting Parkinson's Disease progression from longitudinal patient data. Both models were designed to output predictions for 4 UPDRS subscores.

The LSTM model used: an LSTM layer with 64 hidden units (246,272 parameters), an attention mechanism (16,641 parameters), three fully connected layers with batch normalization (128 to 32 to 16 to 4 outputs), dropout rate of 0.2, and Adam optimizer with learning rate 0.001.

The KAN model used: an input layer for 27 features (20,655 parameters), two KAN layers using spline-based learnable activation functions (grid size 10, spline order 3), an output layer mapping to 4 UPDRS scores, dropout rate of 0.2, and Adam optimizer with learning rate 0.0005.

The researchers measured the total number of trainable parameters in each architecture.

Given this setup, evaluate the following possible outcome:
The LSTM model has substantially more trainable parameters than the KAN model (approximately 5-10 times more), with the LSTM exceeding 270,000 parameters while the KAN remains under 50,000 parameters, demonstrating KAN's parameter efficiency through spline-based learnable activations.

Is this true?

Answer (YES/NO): NO